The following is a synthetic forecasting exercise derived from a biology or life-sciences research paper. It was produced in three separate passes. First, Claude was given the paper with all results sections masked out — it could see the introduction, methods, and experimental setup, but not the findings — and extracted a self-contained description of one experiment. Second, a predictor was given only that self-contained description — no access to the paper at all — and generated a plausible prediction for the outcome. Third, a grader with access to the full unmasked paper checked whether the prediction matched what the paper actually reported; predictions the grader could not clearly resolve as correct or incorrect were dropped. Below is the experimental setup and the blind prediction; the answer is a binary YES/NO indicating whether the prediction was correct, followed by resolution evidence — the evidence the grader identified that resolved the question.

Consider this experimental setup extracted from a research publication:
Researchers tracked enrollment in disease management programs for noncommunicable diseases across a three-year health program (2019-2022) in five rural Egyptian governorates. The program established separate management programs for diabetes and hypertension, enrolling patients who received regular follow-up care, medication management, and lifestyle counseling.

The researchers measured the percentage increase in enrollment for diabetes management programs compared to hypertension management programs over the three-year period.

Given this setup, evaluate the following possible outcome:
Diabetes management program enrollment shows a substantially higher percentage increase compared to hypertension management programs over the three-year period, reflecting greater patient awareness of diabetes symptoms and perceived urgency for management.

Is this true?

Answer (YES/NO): YES